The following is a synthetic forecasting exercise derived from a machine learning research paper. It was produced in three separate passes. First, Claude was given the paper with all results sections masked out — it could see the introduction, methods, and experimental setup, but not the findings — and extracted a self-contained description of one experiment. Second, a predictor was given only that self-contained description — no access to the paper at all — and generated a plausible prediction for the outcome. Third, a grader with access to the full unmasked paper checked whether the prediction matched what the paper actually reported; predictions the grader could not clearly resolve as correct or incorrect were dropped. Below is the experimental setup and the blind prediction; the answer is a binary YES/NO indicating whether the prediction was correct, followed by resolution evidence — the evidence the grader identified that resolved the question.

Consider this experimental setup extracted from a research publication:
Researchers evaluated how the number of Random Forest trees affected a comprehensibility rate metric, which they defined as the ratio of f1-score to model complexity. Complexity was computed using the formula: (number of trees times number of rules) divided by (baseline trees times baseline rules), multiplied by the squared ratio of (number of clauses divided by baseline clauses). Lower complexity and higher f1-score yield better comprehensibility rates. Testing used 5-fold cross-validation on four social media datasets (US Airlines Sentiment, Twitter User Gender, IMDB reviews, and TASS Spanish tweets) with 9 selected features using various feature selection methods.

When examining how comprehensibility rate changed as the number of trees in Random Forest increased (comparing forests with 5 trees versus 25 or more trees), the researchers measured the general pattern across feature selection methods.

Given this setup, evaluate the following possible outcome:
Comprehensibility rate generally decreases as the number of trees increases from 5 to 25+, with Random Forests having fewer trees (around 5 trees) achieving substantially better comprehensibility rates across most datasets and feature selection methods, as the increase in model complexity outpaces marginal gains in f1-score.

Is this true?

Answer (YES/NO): YES